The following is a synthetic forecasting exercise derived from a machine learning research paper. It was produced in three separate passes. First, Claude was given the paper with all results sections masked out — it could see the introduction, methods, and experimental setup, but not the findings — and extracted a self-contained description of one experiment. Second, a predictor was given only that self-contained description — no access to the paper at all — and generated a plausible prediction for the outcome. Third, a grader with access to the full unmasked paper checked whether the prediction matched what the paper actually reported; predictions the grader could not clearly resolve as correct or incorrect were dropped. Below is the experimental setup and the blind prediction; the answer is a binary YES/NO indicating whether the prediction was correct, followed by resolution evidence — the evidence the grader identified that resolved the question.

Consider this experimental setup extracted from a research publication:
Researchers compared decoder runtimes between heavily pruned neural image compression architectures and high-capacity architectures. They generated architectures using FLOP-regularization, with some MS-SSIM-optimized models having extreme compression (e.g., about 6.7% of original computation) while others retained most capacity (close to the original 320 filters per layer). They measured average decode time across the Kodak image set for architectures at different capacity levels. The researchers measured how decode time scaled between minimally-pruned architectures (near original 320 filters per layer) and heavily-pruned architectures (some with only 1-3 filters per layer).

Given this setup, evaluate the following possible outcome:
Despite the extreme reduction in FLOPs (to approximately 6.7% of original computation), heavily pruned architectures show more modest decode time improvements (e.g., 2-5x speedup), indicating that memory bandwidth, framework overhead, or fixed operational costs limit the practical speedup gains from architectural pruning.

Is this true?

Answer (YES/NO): YES